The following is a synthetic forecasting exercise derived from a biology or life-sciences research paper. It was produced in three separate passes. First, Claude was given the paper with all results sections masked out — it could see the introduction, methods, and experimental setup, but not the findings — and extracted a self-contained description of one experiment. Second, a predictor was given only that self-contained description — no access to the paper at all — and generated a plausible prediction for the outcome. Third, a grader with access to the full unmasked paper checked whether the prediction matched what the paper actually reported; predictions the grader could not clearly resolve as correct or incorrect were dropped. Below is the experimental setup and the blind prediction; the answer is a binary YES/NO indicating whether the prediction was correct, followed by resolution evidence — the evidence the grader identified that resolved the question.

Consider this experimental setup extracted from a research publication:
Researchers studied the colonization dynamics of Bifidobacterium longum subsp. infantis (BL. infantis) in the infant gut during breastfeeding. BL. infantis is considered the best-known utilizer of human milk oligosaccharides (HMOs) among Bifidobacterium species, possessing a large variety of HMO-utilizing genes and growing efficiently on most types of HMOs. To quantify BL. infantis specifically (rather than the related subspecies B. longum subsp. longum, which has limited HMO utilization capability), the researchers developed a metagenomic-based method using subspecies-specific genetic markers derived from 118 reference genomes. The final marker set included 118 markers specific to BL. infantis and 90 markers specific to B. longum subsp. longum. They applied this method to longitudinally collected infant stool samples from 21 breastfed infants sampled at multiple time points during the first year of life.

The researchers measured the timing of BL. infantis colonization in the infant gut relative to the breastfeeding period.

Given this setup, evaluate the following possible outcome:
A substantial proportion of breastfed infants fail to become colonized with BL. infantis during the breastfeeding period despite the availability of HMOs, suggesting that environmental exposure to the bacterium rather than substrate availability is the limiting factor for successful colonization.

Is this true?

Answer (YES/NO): YES